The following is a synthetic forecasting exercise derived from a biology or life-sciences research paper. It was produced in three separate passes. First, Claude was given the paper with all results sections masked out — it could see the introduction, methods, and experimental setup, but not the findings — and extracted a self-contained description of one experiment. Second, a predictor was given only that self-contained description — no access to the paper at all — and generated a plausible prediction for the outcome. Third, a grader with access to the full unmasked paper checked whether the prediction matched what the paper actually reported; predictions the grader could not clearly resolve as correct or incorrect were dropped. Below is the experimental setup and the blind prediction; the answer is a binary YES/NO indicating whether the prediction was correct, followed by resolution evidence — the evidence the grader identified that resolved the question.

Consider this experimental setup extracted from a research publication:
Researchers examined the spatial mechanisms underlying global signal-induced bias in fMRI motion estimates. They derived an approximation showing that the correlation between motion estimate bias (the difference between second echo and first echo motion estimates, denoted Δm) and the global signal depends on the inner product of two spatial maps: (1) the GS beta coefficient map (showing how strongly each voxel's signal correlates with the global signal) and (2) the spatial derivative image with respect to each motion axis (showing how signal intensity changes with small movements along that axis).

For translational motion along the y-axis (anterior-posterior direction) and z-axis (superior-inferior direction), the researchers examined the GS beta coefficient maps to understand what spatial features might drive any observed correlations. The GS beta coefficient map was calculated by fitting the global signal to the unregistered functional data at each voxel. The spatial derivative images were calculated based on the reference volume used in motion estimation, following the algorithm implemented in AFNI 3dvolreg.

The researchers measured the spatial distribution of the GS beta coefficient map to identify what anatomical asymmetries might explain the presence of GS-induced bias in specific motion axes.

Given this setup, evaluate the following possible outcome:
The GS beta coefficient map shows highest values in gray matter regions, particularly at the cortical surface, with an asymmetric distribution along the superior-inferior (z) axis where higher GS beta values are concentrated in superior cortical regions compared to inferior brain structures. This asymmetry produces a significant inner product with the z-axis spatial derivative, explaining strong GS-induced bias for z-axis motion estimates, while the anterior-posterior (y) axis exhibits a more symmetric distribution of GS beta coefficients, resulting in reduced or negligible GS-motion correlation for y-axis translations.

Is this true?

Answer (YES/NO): NO